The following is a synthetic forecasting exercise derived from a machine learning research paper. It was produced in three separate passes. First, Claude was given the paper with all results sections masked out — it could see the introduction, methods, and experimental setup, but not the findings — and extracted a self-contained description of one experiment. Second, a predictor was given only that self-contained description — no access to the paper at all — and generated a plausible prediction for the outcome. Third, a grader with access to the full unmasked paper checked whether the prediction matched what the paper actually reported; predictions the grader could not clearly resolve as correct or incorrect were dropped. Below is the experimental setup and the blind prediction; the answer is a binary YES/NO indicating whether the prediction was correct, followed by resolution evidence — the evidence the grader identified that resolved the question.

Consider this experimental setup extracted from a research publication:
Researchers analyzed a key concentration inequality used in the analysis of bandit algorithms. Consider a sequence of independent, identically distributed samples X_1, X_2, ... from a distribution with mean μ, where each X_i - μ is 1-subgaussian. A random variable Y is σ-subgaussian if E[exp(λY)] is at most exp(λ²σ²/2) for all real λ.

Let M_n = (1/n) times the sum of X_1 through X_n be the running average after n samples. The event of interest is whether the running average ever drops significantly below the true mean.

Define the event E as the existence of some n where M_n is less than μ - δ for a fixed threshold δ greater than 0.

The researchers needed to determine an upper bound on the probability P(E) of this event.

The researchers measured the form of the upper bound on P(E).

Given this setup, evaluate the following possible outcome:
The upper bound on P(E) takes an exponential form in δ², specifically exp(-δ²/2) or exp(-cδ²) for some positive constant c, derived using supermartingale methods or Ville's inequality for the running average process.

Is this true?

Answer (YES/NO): YES